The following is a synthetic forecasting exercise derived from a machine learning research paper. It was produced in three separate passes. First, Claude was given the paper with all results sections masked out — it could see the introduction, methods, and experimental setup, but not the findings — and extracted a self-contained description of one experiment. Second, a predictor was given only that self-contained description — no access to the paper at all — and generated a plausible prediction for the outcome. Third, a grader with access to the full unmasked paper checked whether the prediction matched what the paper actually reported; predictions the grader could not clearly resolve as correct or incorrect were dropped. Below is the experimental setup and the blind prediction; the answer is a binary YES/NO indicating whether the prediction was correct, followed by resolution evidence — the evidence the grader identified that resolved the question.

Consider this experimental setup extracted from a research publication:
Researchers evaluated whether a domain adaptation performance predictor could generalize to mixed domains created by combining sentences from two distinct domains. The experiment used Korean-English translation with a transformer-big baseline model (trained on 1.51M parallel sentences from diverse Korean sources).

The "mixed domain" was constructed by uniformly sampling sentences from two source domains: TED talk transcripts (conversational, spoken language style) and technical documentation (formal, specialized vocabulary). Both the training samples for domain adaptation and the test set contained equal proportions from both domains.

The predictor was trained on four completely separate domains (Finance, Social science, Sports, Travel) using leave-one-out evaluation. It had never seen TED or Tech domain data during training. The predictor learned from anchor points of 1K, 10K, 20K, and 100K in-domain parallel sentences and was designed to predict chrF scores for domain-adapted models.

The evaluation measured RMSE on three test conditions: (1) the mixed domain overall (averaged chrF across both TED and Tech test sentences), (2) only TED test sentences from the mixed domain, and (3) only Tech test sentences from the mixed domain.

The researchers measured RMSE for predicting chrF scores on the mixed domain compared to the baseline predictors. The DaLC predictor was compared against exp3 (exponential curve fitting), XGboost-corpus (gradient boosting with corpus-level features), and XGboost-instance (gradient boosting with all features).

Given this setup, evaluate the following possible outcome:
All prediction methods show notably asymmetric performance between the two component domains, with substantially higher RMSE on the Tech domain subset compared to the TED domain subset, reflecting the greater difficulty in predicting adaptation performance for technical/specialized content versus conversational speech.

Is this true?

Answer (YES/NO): NO